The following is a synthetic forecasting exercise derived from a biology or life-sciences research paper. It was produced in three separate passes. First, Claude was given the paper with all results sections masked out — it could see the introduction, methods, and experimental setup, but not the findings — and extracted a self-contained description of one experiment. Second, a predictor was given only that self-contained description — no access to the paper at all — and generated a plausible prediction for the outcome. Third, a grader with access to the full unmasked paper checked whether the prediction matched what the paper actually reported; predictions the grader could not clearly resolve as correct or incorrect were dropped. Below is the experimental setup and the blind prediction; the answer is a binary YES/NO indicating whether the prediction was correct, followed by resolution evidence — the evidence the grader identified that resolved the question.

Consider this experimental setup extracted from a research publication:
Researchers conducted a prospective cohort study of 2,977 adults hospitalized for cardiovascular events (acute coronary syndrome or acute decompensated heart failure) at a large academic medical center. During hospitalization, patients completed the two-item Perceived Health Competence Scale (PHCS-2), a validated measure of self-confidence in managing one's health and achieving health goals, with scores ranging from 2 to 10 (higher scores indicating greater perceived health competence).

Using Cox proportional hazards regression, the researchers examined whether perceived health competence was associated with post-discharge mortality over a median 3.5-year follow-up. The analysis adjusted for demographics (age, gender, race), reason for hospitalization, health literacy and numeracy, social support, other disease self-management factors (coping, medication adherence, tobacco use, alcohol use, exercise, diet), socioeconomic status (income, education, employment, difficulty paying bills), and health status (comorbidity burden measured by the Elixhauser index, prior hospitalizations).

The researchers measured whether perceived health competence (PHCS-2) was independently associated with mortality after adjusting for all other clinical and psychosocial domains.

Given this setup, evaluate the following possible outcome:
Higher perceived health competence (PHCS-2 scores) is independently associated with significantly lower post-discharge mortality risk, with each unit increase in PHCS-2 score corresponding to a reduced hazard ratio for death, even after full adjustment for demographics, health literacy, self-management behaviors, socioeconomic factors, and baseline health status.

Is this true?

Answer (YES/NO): NO